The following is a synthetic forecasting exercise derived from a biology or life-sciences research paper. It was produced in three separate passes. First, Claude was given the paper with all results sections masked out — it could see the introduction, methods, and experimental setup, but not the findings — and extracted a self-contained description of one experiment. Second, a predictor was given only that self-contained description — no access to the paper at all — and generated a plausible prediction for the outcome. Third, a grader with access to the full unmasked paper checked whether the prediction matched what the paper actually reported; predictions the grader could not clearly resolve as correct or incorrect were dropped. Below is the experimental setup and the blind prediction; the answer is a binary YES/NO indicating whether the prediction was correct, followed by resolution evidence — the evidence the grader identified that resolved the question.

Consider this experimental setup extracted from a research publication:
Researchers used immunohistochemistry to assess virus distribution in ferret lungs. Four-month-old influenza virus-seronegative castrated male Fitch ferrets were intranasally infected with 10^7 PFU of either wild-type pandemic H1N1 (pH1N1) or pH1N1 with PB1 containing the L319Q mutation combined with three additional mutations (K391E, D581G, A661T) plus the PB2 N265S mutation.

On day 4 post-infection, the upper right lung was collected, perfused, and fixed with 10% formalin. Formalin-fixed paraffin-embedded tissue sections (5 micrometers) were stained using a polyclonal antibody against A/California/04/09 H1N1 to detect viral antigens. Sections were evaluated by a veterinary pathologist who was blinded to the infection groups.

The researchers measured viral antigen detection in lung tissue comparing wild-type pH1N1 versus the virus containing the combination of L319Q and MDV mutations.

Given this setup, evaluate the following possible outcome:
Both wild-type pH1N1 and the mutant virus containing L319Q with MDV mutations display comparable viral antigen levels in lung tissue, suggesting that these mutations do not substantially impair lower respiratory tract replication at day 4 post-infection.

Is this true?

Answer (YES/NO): NO